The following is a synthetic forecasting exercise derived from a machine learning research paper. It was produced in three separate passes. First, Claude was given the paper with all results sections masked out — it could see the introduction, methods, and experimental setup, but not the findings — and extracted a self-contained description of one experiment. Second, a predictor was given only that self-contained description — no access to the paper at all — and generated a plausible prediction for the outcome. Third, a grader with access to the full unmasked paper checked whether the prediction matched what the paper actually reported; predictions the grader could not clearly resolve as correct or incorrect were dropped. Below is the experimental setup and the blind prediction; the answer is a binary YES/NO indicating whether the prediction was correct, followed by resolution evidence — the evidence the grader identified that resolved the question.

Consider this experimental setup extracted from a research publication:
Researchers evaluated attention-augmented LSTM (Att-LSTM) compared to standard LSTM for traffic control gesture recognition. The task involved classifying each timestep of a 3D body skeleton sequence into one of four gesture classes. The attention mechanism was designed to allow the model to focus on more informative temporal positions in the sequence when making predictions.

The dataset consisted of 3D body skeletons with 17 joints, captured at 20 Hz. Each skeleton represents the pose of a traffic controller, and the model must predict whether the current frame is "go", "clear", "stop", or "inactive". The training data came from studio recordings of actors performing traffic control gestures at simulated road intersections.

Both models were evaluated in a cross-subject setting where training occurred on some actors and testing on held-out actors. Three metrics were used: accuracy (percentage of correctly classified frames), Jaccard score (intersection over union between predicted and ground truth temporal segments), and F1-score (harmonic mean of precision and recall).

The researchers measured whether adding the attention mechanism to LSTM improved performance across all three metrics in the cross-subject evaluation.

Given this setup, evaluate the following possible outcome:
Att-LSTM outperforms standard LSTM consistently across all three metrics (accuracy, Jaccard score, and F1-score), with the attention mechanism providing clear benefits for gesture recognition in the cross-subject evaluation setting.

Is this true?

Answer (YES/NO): NO